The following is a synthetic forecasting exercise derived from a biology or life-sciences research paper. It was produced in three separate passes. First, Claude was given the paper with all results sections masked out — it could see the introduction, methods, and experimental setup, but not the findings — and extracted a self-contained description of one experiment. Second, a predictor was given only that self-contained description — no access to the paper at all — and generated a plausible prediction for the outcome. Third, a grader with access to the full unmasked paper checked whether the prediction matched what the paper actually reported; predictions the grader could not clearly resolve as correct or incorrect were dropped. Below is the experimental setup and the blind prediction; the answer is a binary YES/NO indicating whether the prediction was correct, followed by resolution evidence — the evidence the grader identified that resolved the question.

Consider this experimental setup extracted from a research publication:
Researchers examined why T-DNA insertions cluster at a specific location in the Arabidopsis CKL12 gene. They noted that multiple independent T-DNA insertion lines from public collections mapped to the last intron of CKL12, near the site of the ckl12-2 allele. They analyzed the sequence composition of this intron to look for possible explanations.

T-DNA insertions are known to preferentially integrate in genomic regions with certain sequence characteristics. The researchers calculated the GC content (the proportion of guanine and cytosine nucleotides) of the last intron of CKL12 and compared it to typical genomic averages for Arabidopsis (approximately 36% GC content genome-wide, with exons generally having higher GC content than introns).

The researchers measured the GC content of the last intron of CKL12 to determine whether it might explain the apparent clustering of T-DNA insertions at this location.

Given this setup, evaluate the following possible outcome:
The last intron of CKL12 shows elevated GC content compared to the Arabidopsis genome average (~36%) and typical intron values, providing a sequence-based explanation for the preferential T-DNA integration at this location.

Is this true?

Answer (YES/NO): NO